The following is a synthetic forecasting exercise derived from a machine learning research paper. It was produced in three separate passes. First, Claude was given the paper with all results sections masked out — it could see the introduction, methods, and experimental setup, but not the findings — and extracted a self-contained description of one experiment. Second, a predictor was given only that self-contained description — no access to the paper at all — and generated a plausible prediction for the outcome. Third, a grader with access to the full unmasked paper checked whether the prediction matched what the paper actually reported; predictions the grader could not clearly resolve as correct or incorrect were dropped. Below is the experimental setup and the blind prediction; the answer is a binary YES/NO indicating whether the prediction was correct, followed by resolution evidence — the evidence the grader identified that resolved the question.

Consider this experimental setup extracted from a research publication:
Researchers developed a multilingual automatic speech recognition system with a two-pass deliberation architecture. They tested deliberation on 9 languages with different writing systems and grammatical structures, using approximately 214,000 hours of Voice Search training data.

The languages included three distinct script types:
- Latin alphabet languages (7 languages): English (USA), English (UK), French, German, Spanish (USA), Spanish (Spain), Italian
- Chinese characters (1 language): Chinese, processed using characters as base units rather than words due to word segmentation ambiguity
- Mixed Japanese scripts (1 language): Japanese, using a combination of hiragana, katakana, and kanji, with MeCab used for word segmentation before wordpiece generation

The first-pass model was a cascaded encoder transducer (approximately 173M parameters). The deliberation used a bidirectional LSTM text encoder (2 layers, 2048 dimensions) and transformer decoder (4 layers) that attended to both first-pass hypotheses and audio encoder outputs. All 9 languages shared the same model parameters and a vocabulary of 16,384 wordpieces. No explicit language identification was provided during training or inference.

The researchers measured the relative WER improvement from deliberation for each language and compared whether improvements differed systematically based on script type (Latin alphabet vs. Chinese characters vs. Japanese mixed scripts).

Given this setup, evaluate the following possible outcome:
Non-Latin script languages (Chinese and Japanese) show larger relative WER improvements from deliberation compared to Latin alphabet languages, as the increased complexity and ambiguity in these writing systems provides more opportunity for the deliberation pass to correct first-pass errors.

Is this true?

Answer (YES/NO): NO